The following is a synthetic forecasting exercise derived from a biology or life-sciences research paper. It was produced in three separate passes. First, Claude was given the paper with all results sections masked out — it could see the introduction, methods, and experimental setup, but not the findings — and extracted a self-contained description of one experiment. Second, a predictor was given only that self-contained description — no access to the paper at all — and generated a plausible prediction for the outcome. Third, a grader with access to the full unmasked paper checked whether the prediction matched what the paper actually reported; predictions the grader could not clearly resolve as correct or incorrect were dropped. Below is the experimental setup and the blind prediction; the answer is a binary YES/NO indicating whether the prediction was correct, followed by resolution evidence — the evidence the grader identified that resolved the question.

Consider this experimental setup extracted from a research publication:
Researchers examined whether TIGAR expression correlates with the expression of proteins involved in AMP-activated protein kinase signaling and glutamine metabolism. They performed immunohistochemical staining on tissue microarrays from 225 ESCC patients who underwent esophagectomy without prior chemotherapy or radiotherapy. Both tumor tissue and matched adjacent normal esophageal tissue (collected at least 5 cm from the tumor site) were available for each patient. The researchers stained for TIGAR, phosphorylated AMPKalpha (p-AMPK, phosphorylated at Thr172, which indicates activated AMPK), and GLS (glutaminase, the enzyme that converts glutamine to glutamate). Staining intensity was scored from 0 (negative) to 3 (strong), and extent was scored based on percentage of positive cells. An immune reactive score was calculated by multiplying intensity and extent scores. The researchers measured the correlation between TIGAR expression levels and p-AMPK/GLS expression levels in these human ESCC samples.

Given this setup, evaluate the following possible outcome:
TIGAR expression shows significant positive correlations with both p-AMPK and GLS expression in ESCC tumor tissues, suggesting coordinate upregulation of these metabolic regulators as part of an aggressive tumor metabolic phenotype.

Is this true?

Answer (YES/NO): YES